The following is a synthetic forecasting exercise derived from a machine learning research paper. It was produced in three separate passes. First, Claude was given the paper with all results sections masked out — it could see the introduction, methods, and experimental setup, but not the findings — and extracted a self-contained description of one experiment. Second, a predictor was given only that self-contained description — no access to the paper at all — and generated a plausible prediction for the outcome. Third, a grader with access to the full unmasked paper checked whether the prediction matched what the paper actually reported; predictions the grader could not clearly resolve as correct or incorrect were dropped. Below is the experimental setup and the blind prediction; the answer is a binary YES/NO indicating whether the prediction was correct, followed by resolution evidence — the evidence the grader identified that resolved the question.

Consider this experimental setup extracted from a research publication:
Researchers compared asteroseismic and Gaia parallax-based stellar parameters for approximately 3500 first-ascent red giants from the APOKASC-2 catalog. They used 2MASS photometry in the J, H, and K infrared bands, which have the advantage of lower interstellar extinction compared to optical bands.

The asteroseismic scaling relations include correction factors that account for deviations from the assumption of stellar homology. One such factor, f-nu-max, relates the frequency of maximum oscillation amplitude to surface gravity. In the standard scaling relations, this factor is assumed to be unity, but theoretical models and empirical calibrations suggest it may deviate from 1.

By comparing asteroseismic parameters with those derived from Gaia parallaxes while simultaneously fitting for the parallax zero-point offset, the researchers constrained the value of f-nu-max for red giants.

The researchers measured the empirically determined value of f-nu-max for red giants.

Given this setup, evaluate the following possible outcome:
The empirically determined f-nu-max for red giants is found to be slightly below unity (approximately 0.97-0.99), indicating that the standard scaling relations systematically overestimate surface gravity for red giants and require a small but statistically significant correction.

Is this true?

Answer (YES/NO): NO